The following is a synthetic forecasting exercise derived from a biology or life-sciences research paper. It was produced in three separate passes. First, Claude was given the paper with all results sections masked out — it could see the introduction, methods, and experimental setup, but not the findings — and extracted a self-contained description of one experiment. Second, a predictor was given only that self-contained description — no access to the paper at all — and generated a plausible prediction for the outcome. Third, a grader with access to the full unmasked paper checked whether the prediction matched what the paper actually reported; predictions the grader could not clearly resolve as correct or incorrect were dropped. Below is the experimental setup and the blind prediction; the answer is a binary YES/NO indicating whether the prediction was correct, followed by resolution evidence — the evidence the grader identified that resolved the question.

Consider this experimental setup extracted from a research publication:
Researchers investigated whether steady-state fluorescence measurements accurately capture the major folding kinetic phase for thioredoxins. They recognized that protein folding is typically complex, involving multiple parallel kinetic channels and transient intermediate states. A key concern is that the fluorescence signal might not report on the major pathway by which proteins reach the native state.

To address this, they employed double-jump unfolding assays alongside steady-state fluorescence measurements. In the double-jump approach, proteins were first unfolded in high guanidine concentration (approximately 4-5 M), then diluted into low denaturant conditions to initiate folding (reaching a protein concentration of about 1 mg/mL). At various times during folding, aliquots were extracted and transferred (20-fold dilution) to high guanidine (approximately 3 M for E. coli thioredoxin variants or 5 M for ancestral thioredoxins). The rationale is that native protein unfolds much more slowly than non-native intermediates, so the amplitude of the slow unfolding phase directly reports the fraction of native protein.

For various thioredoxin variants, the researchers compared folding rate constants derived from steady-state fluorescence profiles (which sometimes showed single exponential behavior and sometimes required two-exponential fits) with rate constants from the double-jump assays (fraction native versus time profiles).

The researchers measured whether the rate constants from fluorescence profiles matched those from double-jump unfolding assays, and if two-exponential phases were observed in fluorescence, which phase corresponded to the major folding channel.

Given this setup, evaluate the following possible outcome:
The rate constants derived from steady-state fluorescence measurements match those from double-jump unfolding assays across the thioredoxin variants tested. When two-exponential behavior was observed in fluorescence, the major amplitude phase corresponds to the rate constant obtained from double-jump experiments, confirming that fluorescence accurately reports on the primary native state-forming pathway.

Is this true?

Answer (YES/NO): NO